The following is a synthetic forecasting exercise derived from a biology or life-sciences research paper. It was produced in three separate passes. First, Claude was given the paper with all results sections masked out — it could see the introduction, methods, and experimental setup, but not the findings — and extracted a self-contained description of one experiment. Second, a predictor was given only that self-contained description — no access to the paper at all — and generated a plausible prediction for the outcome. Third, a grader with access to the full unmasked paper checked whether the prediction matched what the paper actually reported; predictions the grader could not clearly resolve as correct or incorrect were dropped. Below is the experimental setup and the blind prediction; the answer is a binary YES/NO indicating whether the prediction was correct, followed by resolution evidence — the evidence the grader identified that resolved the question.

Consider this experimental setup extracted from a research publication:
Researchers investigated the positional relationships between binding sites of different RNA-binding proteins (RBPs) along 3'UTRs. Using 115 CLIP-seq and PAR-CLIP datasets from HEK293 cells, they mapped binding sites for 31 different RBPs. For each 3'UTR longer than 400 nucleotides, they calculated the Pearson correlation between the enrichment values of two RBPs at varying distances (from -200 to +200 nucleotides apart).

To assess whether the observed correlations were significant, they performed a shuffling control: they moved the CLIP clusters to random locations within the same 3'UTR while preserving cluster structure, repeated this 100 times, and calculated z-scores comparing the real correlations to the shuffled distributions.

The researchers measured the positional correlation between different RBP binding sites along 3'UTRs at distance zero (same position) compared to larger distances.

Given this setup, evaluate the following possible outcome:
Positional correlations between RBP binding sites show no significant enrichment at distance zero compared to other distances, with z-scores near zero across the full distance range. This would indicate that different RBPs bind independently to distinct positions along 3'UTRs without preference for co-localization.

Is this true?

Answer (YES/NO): NO